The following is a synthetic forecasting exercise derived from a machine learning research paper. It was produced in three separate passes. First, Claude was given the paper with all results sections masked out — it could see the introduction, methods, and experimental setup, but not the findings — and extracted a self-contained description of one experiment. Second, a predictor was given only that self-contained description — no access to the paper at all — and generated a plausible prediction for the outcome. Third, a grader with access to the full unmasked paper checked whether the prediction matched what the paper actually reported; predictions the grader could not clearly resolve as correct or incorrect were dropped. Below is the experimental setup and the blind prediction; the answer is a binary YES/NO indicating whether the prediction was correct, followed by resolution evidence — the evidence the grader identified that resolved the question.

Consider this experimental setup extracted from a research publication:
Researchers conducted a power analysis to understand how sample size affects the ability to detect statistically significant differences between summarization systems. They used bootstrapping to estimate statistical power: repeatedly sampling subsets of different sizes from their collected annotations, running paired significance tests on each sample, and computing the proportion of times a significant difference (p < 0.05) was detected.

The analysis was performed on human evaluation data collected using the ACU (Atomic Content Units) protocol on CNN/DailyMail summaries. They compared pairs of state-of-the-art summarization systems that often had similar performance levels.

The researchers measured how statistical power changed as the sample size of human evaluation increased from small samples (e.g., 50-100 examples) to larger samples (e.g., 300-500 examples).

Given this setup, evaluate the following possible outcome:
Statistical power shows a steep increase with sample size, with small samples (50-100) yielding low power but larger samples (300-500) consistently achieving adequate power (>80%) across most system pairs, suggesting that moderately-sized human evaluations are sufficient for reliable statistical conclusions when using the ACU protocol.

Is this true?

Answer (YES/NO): NO